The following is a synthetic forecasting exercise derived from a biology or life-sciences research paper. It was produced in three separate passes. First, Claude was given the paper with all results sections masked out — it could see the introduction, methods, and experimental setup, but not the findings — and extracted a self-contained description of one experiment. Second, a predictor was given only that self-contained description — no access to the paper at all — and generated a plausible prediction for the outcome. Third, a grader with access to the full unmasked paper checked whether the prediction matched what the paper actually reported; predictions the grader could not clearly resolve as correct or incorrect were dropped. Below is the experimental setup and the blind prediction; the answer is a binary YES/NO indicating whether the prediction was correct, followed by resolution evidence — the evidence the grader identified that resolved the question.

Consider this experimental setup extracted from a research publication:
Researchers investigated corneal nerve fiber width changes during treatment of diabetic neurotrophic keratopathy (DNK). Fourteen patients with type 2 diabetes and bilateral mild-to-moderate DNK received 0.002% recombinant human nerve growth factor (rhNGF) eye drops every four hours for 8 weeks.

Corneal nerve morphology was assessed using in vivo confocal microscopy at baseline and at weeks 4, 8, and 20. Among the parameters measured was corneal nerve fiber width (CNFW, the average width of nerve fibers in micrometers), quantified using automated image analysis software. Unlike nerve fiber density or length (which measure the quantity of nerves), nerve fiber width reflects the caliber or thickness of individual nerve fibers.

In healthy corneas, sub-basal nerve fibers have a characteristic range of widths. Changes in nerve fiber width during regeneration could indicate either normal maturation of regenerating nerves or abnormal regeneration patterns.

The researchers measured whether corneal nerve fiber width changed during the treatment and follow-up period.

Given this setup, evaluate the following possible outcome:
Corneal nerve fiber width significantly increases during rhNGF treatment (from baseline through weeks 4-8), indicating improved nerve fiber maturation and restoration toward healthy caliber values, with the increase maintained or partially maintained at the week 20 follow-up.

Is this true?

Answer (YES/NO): NO